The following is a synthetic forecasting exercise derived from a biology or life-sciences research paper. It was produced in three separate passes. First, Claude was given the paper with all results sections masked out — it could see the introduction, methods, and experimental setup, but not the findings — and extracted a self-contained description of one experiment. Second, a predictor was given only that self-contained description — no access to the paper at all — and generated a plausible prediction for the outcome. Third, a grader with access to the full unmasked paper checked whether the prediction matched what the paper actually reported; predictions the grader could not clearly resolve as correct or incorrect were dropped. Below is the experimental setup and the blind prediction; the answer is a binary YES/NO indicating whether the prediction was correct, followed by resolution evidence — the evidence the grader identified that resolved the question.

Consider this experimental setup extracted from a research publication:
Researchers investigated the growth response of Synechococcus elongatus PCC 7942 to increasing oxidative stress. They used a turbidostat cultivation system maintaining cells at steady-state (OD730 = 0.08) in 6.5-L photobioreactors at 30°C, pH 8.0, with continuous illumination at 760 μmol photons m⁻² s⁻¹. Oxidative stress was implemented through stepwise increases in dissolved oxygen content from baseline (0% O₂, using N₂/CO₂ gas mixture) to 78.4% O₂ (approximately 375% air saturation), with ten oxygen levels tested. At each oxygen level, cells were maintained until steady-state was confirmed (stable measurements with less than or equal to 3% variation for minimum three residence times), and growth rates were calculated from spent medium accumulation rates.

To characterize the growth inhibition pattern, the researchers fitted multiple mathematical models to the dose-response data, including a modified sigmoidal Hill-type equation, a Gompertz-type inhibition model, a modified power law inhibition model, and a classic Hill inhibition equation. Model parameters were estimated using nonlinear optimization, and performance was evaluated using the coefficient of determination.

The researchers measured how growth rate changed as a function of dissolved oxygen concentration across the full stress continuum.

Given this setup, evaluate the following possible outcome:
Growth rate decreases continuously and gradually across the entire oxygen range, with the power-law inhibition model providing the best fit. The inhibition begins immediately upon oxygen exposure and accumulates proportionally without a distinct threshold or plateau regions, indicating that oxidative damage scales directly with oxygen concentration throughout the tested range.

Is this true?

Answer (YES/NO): NO